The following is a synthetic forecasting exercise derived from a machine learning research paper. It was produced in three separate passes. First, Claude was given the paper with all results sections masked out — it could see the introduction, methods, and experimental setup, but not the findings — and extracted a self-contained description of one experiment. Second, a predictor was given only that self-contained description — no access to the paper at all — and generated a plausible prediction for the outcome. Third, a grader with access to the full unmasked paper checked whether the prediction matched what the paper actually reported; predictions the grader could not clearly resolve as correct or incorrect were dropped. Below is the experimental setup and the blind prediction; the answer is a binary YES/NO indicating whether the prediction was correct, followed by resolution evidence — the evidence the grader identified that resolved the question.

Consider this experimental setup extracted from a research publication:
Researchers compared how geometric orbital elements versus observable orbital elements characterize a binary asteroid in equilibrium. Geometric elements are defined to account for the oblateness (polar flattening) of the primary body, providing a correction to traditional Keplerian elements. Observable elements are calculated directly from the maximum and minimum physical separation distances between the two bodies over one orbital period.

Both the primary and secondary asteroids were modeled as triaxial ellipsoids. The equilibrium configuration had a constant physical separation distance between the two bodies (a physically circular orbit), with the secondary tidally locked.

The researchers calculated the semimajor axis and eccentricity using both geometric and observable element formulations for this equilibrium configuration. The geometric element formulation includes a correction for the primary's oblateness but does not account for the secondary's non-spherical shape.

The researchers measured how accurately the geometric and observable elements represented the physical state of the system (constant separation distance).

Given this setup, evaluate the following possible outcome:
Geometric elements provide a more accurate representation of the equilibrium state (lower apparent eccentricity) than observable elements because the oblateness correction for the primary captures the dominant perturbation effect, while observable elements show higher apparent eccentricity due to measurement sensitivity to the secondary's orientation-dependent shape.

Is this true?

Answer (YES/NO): NO